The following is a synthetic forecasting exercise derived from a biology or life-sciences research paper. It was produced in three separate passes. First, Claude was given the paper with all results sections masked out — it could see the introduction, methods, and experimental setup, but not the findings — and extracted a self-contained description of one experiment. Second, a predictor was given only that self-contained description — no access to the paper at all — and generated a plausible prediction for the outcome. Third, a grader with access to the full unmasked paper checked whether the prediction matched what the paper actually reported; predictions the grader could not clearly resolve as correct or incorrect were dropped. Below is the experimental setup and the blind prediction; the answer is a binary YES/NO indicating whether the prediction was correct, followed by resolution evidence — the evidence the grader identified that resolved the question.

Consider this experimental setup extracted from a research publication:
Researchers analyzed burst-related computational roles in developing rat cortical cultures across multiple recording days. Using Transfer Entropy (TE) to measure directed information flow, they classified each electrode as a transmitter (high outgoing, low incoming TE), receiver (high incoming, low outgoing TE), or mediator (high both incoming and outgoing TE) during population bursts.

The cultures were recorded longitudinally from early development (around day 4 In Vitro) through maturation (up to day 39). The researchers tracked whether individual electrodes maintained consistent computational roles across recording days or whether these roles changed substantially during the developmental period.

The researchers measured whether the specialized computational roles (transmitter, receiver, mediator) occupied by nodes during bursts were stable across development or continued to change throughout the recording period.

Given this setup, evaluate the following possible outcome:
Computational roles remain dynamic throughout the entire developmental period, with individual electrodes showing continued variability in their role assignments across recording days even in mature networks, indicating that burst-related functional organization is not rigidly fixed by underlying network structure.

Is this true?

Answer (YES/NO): NO